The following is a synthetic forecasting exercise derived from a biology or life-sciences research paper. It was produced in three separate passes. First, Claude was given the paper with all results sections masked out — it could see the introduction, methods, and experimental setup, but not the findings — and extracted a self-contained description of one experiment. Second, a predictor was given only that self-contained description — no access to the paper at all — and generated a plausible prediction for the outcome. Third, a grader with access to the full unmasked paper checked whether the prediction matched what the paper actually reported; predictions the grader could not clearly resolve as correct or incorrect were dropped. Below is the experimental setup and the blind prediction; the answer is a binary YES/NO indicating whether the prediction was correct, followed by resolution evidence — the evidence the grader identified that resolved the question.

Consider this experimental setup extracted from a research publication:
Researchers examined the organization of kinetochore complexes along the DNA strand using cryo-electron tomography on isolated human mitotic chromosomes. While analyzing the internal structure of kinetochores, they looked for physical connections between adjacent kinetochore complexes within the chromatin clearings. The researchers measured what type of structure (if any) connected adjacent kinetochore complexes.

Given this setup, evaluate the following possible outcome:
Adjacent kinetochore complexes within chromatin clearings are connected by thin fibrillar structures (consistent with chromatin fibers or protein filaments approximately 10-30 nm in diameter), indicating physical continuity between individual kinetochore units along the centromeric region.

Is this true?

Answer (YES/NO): NO